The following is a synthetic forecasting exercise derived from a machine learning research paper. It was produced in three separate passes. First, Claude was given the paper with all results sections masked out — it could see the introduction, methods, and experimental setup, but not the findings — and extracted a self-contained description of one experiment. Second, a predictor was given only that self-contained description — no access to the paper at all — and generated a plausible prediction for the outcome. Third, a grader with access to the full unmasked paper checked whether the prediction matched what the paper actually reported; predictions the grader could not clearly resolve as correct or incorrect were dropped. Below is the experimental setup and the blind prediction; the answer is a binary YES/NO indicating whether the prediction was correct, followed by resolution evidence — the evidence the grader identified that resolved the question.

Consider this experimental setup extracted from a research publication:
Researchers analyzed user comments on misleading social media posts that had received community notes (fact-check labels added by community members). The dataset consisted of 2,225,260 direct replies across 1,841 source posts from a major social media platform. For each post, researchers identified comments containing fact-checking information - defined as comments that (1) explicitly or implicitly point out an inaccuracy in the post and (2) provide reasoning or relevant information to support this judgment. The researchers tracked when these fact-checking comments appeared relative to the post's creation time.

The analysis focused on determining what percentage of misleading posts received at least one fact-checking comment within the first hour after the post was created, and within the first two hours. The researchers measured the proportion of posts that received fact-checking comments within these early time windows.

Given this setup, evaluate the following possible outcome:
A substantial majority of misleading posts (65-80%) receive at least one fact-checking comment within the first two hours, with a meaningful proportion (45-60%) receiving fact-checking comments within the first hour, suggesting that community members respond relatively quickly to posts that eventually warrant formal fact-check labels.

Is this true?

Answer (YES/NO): NO